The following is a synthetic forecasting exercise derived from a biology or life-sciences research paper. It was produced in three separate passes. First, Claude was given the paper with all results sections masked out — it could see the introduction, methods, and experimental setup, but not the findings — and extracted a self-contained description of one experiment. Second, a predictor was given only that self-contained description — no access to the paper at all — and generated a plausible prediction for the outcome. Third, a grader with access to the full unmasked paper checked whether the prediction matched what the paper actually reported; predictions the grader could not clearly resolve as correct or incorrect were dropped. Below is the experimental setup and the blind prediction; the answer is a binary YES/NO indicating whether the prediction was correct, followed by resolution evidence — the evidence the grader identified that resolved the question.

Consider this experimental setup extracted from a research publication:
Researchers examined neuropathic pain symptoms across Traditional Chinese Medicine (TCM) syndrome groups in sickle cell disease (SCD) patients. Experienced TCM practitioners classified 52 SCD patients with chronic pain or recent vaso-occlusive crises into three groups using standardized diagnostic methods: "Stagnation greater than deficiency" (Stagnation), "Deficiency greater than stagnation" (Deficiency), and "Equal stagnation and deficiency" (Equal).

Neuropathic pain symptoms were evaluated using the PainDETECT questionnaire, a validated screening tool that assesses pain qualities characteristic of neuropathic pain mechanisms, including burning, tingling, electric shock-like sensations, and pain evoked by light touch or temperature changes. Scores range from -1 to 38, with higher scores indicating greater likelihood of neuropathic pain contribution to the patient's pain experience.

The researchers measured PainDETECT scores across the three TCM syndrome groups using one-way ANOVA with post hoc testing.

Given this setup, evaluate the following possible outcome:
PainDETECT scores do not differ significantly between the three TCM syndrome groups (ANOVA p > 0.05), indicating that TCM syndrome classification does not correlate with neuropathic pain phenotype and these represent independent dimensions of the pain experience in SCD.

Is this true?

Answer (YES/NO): YES